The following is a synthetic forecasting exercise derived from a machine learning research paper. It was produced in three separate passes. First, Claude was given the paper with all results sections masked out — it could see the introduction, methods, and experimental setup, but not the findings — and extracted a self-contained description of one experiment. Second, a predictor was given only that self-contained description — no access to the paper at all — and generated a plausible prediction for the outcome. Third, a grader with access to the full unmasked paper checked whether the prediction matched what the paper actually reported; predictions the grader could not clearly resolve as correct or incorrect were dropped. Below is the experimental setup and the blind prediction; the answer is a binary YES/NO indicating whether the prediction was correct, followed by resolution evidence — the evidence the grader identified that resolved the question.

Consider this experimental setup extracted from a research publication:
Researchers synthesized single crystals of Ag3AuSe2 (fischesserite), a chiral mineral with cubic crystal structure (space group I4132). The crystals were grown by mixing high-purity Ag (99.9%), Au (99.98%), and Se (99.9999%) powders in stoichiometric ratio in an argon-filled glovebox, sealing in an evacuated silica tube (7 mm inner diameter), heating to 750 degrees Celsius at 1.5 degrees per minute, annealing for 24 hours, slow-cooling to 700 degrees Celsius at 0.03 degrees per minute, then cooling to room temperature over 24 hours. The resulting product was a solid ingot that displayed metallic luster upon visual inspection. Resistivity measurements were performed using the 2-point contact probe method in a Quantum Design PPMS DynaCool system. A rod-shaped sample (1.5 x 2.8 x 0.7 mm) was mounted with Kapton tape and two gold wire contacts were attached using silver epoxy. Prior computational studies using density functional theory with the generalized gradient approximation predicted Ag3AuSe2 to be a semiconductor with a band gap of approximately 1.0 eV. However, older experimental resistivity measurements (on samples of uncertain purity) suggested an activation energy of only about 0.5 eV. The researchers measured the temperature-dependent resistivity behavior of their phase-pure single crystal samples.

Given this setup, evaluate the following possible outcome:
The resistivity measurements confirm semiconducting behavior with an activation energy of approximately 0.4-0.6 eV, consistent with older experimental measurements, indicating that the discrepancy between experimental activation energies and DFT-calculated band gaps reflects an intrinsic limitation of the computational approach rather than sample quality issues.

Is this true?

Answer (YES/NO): NO